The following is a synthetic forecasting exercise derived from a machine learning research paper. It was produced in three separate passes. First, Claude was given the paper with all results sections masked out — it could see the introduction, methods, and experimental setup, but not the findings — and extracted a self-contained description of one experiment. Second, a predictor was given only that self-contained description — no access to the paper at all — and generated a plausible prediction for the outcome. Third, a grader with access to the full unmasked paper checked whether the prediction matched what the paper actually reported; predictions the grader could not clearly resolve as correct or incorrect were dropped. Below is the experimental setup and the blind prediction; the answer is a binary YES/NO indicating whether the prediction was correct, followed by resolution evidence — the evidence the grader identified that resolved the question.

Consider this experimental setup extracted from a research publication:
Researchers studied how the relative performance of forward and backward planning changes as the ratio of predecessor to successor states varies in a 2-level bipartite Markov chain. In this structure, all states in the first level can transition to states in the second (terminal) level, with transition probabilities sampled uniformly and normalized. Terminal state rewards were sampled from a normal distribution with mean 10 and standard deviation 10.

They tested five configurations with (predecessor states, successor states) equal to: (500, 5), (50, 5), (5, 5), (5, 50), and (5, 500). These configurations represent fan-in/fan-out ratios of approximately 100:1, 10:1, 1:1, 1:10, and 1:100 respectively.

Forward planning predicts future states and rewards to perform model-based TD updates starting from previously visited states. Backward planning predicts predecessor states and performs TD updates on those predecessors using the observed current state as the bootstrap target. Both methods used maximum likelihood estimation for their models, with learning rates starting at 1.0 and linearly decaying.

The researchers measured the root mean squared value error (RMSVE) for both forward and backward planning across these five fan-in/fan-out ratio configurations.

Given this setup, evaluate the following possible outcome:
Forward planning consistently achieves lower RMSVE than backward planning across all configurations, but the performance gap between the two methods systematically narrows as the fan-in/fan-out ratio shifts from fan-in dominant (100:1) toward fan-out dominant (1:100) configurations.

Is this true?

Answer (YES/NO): NO